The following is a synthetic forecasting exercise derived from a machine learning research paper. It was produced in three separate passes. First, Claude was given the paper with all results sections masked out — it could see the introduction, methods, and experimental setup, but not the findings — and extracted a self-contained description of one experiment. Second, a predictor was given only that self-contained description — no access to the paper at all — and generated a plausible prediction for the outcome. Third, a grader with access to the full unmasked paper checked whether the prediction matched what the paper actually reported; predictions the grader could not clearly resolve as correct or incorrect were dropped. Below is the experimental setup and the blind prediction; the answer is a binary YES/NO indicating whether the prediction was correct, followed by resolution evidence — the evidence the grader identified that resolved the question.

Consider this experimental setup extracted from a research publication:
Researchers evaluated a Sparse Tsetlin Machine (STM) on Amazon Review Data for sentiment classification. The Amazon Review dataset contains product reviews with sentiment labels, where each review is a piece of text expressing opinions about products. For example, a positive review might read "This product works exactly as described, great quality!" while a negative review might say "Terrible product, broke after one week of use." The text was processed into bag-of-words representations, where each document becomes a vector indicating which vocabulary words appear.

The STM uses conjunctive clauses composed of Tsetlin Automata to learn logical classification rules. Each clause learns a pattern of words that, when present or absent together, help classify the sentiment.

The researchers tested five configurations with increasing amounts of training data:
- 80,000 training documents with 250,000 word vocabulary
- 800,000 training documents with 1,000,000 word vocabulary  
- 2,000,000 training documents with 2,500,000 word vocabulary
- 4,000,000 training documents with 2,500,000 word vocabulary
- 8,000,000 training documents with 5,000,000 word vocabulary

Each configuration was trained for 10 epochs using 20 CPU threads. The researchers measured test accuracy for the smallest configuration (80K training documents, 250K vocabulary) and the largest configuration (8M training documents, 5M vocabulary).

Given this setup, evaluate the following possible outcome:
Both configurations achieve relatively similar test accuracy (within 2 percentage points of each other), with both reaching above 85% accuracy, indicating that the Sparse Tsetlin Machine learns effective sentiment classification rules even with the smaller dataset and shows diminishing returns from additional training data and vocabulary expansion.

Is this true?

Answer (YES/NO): NO